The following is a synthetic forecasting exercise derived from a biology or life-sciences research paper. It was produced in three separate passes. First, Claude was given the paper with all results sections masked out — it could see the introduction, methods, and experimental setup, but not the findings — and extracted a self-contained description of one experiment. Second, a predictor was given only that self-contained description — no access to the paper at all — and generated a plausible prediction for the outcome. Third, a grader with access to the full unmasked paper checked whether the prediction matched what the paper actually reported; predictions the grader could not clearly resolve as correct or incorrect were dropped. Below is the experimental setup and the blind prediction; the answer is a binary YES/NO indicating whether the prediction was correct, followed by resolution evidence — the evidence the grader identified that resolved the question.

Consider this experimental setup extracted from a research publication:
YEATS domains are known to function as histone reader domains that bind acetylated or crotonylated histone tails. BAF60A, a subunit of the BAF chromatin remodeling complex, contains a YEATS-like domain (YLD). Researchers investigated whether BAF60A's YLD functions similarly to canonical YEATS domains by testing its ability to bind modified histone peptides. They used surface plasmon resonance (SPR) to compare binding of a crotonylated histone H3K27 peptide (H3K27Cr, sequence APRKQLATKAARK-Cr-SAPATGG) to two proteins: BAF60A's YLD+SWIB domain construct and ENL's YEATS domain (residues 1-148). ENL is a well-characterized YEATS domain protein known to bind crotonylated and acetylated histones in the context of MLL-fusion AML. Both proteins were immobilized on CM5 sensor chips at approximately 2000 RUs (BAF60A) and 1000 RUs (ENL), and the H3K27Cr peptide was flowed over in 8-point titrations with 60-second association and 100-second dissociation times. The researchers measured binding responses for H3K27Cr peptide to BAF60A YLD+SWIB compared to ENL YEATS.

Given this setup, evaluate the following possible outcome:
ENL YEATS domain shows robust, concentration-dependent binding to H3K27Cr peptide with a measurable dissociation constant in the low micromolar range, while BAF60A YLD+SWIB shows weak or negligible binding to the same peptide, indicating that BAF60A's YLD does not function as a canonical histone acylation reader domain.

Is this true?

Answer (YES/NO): YES